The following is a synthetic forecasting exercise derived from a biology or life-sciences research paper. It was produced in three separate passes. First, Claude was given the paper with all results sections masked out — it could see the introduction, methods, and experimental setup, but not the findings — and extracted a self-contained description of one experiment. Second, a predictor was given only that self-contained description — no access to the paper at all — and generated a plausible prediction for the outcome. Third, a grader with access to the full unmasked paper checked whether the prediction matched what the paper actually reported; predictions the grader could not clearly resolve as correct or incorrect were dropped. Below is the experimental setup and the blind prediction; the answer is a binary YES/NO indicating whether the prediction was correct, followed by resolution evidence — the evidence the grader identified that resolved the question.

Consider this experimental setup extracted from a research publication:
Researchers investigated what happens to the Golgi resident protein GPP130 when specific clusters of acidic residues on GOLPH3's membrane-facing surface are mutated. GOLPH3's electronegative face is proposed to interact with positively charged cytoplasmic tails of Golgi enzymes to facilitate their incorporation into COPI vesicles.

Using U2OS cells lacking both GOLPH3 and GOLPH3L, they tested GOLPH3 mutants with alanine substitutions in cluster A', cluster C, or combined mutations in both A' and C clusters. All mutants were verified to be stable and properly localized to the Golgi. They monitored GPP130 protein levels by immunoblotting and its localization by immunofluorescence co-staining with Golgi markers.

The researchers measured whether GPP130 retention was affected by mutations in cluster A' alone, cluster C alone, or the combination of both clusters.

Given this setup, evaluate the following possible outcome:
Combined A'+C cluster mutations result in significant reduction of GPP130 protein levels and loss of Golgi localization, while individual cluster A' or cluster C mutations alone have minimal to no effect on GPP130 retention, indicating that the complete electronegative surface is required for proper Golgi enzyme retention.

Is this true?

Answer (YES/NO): YES